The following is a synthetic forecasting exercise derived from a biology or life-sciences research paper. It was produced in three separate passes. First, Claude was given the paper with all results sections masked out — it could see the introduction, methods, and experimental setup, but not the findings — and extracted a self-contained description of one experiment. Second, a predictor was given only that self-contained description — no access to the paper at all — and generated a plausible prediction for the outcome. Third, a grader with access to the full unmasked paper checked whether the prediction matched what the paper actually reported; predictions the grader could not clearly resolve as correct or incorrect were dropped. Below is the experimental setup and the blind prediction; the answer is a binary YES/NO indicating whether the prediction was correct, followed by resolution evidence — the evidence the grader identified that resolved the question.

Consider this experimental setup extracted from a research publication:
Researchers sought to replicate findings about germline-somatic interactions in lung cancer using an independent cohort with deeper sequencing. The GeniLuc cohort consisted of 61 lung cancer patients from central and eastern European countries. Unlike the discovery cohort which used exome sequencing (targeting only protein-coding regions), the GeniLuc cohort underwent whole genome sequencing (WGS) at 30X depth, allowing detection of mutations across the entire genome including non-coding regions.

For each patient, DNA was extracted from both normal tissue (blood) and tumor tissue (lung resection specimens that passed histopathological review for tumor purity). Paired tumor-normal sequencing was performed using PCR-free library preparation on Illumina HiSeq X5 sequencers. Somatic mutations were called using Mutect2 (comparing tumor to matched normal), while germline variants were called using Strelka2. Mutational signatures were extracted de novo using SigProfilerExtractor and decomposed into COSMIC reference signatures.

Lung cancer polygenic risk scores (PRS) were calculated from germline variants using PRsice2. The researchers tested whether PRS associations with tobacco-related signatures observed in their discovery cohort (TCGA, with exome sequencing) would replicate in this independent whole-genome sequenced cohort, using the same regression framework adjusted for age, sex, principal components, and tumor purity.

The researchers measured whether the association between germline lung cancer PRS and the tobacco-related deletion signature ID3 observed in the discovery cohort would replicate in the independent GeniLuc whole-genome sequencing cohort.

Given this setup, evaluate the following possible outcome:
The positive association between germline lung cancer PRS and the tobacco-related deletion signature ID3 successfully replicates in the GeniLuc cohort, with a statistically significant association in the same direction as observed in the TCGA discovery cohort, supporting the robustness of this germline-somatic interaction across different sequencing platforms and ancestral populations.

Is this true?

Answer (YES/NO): NO